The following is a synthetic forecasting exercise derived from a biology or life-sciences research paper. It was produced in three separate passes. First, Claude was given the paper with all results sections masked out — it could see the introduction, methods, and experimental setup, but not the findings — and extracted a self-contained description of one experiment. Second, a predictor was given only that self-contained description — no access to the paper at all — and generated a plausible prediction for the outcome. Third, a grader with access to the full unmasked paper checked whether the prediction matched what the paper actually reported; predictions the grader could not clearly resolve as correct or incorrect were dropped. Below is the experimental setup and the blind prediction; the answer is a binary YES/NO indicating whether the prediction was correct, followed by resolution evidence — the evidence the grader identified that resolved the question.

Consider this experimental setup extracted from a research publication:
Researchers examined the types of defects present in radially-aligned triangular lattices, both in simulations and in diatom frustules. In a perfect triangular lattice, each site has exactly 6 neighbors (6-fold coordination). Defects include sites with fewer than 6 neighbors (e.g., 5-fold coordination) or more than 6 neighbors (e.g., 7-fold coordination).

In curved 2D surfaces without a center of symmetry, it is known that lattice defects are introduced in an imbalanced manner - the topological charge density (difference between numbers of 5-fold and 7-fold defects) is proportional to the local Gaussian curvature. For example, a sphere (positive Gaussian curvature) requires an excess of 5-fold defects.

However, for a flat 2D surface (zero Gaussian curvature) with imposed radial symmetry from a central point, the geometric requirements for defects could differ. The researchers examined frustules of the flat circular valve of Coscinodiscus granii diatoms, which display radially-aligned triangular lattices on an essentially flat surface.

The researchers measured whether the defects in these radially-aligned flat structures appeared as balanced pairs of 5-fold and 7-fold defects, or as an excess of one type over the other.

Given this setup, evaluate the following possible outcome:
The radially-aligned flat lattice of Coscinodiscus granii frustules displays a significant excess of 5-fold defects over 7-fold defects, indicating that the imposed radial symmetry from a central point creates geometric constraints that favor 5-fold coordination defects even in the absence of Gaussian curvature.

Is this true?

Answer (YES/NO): NO